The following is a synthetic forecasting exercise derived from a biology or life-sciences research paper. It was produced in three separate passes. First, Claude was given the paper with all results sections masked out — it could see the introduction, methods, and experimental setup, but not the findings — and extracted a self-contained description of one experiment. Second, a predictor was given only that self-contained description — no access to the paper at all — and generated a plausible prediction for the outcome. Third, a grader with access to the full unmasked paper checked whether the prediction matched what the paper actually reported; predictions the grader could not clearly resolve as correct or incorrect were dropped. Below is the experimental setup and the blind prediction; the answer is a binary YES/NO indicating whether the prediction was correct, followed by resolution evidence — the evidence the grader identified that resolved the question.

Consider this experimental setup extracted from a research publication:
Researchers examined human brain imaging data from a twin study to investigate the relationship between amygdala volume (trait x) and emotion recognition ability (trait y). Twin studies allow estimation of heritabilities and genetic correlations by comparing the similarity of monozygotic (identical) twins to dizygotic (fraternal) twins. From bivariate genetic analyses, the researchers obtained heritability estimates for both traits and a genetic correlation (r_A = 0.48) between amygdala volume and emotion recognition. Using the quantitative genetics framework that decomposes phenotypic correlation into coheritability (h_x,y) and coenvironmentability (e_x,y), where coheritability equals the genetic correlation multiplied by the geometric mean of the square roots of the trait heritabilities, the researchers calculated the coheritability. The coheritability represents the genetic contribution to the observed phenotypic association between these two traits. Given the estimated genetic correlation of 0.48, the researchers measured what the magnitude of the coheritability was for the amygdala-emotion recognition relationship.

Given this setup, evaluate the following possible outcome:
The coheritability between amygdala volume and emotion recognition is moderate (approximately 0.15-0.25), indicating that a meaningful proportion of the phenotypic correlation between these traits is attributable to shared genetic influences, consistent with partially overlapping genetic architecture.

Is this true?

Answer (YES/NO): NO